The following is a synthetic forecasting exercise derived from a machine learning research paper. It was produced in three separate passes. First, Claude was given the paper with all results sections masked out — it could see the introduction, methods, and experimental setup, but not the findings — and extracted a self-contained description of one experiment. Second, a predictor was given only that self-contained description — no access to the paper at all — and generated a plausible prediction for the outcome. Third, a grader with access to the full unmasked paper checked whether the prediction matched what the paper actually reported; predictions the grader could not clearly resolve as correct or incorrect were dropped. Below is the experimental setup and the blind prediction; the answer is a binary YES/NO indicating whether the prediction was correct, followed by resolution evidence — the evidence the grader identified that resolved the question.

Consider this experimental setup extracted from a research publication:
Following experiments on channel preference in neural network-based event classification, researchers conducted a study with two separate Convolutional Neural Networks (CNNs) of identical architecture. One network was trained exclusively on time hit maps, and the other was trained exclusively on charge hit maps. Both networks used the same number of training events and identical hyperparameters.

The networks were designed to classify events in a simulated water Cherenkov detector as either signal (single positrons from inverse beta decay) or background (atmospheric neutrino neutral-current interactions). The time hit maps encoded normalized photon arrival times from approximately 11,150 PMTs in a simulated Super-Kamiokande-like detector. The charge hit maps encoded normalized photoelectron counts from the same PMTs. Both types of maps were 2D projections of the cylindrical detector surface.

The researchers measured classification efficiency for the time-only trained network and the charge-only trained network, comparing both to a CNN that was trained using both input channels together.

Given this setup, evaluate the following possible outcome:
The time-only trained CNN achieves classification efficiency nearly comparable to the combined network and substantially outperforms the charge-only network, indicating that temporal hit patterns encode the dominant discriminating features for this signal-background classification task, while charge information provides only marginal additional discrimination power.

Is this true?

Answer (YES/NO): NO